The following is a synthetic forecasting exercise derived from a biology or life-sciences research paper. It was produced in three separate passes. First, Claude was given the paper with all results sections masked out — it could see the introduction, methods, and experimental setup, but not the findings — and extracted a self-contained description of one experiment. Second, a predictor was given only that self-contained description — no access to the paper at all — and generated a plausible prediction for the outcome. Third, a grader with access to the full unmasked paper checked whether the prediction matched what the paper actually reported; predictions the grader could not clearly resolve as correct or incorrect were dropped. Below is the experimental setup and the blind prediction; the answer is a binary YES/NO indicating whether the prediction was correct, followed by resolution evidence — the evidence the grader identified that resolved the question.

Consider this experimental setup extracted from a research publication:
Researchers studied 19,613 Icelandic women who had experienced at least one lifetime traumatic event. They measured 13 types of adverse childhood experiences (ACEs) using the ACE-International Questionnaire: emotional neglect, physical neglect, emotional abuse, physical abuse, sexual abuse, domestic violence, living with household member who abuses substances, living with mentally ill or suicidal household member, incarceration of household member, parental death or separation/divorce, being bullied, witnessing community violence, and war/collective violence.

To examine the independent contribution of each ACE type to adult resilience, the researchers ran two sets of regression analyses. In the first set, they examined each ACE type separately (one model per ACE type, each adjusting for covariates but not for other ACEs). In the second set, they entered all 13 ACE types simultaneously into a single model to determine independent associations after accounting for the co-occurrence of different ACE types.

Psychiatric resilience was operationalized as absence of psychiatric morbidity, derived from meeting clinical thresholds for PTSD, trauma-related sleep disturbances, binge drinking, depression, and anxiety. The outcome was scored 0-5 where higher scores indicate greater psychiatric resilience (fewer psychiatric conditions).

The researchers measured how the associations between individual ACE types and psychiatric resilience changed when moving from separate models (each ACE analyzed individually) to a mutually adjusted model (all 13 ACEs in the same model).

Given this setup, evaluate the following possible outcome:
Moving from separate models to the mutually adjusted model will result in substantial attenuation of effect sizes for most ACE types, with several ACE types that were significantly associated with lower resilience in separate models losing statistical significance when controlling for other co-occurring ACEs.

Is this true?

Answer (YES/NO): YES